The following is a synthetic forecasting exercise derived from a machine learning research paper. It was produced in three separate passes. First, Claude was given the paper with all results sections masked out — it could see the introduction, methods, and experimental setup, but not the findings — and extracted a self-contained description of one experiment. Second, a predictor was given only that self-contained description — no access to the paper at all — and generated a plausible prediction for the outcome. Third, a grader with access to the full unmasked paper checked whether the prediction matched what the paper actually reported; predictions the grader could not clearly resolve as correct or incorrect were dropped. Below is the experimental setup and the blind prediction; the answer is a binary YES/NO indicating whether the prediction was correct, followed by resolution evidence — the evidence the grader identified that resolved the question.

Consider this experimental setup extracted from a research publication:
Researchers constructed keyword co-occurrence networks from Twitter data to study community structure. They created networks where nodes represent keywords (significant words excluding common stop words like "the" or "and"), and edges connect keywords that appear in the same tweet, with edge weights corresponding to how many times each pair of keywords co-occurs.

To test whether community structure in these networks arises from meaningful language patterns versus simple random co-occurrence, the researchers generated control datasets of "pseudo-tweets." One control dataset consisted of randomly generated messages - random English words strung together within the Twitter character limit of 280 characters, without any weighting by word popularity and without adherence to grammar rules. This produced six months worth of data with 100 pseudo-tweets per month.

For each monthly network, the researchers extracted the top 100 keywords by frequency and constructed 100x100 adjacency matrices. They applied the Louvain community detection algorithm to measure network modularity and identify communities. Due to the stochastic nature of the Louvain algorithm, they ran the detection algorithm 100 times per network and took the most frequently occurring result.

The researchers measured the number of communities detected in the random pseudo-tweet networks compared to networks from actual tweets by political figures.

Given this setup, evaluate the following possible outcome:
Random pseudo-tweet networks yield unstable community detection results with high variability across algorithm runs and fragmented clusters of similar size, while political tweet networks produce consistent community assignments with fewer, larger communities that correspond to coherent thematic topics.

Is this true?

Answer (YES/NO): NO